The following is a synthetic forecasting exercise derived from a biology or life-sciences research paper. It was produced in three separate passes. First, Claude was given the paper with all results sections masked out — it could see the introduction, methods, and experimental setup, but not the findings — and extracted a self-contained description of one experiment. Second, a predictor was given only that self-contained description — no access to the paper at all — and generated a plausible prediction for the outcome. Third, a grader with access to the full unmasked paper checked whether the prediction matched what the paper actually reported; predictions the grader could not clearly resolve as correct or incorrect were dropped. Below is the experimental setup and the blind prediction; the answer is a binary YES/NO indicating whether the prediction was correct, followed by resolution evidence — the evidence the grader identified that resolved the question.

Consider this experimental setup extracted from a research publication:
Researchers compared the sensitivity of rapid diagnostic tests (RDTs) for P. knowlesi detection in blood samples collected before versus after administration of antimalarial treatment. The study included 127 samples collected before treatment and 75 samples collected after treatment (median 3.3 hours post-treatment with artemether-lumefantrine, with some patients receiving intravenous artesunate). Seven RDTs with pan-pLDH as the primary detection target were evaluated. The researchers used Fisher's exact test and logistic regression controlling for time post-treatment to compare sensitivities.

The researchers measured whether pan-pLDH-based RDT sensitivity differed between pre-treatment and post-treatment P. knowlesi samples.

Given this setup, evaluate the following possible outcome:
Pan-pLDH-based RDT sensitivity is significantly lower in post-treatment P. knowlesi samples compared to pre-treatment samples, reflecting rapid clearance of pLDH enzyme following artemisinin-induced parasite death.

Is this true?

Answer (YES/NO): NO